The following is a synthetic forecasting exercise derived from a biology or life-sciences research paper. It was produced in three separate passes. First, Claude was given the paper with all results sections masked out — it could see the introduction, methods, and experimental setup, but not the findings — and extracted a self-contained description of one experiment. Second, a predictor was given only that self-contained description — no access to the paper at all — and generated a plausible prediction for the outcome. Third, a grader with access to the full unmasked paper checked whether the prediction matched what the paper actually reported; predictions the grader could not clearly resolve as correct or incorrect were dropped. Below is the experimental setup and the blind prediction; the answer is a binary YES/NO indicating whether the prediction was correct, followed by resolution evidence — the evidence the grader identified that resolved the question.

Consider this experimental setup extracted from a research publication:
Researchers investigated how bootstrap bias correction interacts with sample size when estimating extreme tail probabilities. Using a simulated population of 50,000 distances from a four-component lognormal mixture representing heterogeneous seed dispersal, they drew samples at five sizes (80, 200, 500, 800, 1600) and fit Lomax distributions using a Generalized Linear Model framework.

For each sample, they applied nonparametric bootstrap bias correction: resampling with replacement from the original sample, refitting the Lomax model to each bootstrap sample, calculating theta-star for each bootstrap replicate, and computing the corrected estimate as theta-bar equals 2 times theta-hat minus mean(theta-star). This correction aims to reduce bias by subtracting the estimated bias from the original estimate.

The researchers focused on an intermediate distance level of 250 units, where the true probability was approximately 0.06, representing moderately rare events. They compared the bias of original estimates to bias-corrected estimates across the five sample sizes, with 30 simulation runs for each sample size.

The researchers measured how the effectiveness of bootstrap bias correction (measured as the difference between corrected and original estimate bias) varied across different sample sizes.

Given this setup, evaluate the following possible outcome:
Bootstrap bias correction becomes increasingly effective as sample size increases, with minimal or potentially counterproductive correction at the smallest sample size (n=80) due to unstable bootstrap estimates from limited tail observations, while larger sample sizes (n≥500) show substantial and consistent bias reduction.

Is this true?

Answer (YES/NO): NO